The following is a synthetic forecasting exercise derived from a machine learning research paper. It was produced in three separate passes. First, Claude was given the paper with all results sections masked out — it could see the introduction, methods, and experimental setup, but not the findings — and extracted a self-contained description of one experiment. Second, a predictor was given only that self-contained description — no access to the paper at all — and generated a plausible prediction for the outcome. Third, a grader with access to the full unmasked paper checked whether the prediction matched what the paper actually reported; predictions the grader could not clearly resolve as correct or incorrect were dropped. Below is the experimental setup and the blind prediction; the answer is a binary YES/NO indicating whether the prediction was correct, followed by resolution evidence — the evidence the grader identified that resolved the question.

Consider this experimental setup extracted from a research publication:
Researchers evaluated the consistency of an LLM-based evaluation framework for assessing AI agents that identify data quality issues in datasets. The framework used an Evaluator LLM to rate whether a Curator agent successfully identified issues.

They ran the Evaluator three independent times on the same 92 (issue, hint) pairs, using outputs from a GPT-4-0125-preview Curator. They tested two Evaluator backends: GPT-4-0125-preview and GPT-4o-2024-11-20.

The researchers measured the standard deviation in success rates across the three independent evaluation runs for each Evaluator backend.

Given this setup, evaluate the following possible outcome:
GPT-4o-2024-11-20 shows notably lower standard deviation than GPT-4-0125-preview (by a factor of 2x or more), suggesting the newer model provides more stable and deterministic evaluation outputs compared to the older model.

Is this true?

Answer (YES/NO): NO